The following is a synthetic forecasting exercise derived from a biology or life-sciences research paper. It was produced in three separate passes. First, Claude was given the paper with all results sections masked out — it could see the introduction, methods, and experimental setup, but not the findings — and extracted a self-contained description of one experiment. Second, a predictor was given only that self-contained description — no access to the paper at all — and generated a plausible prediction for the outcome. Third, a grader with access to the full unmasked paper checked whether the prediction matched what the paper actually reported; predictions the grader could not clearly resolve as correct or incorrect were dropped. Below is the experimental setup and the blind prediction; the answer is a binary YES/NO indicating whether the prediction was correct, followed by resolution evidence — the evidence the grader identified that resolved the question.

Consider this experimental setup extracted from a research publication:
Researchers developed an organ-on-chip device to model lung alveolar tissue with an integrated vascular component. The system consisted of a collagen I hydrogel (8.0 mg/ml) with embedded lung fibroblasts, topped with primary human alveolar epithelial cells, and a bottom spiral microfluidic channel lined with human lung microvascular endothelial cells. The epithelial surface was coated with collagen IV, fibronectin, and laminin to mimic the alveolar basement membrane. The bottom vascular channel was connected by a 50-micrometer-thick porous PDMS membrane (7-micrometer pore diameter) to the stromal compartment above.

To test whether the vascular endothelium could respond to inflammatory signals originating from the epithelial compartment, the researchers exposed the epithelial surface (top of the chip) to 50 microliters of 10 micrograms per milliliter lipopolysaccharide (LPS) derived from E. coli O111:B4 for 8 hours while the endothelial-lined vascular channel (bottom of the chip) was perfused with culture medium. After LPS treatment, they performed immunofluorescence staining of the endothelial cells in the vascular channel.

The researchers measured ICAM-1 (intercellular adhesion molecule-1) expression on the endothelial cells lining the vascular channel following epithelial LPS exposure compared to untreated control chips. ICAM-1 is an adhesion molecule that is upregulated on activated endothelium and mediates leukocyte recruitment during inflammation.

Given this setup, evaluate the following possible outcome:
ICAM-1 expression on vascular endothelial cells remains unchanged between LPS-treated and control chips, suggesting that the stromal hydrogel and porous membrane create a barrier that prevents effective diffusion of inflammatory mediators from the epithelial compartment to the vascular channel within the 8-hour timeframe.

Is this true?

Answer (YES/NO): NO